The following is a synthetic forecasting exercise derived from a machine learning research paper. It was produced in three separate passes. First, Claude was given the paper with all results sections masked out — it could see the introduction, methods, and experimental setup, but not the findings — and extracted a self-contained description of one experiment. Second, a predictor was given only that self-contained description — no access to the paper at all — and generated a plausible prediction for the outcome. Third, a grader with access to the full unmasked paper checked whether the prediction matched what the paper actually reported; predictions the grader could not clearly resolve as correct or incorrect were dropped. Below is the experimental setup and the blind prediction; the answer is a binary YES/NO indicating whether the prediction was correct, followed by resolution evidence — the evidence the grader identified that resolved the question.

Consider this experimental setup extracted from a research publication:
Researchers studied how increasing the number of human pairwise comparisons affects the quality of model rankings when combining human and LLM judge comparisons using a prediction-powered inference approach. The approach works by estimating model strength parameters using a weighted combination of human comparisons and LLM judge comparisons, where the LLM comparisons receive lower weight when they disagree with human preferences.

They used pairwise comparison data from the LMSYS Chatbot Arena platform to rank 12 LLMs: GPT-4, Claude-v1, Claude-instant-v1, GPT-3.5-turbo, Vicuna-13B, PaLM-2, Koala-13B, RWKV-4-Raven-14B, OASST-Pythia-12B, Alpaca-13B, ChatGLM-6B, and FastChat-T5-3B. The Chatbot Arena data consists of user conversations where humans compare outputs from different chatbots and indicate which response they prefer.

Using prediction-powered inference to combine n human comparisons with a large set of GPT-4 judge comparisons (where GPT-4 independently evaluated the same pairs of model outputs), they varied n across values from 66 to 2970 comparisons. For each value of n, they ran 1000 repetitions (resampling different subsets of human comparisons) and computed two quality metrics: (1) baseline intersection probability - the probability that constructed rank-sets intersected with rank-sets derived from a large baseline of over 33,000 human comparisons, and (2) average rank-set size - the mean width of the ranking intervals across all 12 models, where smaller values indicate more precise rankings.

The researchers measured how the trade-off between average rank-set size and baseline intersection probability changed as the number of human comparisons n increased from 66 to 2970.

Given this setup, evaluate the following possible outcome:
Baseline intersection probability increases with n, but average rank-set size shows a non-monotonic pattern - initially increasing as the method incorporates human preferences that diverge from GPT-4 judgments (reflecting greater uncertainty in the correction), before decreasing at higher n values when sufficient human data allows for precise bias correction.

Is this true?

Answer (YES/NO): NO